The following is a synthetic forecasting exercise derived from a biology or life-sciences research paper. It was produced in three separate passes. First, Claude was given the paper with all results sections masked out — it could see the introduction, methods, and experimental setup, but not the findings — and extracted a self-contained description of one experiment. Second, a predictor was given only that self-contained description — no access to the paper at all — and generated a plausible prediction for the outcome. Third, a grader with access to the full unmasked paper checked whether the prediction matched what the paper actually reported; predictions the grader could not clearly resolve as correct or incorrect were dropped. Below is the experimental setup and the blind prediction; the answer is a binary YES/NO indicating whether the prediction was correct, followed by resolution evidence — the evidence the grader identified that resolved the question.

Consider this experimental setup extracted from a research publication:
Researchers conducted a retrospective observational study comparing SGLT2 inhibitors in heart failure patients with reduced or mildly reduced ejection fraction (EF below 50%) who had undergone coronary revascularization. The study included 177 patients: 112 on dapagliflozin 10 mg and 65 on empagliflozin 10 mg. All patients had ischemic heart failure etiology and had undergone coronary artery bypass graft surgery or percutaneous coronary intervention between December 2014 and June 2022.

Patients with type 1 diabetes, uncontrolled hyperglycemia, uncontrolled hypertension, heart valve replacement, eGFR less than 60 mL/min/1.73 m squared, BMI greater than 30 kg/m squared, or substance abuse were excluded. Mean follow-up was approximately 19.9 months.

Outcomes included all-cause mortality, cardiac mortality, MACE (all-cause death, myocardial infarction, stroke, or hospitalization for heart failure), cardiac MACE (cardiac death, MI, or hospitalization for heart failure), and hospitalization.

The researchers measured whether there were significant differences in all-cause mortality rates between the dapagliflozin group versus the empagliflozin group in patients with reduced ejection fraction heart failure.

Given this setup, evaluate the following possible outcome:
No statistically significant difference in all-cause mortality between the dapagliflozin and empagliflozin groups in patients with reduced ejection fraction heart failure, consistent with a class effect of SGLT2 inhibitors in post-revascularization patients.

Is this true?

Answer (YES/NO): YES